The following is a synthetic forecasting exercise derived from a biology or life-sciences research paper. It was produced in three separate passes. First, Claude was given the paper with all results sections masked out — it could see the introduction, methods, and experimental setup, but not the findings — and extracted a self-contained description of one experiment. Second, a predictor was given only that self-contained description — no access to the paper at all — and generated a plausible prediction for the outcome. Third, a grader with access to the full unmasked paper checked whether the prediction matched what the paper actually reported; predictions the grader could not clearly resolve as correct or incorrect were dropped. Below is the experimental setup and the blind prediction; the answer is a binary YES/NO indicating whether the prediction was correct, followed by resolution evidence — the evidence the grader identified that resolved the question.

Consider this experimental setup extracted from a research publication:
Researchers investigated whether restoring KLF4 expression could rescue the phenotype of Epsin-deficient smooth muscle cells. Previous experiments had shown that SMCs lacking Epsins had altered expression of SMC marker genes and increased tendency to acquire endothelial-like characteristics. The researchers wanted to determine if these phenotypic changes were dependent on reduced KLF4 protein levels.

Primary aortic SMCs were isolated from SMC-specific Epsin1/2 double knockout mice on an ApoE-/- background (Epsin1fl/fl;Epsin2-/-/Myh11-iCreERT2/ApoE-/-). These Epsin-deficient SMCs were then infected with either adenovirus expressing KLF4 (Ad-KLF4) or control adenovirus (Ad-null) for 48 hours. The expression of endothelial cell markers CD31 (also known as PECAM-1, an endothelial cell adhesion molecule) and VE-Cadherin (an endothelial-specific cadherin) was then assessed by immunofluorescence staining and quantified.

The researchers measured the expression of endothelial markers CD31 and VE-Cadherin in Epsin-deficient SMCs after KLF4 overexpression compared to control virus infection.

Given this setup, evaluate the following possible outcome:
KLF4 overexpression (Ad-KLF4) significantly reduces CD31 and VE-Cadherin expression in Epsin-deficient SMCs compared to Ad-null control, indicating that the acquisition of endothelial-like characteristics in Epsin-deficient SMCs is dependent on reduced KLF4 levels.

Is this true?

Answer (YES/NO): NO